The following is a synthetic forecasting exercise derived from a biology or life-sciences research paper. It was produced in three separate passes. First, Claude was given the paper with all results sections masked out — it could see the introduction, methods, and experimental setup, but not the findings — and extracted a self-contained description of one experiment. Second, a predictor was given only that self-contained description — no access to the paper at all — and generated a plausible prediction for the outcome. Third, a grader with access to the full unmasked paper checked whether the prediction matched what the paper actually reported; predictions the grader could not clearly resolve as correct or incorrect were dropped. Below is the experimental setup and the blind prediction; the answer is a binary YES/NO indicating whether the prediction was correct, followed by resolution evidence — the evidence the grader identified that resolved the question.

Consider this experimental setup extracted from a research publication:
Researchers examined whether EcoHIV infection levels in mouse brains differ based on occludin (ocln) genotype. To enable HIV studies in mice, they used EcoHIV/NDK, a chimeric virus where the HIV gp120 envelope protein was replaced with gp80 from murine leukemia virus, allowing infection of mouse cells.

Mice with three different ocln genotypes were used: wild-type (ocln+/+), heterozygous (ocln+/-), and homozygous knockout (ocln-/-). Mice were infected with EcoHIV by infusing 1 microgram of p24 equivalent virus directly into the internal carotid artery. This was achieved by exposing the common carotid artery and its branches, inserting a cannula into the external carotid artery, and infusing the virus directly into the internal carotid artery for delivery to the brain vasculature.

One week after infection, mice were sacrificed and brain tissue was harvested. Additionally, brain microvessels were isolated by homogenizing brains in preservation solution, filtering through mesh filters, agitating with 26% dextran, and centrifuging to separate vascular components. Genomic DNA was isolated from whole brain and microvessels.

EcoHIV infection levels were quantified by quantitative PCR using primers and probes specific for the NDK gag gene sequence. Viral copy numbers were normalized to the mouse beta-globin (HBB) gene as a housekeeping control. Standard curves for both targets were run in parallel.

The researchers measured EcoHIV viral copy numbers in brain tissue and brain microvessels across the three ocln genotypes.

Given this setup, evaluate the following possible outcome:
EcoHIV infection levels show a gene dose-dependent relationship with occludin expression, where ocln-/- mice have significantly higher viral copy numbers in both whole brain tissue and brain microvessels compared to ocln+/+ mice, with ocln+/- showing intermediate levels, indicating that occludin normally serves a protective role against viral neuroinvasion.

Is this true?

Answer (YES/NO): NO